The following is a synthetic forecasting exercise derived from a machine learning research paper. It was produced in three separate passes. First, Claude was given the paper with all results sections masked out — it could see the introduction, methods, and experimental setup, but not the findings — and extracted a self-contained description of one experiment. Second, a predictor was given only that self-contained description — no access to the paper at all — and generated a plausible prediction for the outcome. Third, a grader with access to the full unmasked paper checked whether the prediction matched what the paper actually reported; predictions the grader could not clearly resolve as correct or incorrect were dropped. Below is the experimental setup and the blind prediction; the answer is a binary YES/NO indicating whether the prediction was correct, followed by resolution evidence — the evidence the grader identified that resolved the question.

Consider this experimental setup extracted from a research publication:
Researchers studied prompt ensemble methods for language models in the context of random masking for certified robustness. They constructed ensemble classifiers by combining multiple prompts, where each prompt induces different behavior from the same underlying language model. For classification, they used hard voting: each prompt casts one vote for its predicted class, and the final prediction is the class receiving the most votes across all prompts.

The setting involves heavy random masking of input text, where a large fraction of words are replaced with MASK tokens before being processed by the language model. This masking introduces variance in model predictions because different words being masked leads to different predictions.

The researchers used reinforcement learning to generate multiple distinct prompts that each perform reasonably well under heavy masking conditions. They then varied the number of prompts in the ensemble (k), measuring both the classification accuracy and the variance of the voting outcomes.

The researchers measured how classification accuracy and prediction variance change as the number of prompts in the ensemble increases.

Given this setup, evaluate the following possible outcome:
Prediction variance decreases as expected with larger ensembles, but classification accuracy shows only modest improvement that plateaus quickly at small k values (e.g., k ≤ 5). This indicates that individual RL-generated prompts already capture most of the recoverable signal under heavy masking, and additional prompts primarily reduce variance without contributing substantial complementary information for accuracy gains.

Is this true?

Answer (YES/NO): NO